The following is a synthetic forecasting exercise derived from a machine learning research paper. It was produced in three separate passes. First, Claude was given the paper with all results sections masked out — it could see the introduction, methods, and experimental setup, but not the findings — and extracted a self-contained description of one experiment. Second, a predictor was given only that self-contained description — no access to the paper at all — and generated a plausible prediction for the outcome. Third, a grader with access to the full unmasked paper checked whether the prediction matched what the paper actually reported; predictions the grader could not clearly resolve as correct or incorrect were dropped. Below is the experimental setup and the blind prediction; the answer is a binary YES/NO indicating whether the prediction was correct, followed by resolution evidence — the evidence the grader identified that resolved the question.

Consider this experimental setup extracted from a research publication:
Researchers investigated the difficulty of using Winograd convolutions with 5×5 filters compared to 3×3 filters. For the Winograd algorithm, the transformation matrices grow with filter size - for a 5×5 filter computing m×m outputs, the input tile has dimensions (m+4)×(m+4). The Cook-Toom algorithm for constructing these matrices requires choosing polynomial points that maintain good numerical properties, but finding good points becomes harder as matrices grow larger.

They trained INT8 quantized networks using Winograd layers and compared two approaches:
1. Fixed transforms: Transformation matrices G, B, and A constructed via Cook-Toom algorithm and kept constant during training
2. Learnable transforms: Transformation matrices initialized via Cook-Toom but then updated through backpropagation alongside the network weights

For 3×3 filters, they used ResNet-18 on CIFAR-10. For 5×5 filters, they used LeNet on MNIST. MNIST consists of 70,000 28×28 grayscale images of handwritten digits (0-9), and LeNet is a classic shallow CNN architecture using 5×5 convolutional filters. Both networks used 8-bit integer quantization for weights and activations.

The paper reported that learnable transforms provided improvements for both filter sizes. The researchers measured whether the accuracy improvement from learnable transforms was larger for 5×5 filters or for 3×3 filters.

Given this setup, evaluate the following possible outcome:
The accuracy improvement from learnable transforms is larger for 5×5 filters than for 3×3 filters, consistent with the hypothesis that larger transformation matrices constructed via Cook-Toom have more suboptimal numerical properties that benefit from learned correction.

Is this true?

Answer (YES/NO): YES